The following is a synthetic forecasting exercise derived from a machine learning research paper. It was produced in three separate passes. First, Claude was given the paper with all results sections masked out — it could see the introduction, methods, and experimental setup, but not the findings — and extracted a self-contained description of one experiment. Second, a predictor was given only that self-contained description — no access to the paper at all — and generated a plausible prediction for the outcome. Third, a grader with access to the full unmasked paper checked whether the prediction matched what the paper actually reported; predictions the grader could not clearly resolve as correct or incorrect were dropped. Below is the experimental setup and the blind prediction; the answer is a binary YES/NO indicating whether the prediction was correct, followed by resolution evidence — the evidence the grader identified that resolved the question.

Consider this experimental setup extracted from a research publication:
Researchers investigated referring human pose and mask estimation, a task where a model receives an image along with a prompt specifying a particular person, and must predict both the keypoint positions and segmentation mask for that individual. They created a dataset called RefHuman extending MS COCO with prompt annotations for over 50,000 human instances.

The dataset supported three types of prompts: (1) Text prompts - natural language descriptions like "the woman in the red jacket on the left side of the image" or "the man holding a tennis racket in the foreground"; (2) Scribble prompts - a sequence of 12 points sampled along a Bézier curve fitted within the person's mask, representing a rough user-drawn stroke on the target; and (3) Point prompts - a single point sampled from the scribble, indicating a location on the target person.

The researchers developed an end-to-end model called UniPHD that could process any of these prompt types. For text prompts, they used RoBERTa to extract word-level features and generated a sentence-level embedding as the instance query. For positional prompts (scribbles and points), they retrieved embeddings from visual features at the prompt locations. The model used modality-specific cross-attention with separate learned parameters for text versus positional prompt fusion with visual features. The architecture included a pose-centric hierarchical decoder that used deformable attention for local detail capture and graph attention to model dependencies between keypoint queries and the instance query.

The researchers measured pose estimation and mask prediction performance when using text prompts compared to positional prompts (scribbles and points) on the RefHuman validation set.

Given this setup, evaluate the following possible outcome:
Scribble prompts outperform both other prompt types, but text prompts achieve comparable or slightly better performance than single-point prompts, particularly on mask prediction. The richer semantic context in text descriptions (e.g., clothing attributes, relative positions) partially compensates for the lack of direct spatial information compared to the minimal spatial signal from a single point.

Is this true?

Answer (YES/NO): NO